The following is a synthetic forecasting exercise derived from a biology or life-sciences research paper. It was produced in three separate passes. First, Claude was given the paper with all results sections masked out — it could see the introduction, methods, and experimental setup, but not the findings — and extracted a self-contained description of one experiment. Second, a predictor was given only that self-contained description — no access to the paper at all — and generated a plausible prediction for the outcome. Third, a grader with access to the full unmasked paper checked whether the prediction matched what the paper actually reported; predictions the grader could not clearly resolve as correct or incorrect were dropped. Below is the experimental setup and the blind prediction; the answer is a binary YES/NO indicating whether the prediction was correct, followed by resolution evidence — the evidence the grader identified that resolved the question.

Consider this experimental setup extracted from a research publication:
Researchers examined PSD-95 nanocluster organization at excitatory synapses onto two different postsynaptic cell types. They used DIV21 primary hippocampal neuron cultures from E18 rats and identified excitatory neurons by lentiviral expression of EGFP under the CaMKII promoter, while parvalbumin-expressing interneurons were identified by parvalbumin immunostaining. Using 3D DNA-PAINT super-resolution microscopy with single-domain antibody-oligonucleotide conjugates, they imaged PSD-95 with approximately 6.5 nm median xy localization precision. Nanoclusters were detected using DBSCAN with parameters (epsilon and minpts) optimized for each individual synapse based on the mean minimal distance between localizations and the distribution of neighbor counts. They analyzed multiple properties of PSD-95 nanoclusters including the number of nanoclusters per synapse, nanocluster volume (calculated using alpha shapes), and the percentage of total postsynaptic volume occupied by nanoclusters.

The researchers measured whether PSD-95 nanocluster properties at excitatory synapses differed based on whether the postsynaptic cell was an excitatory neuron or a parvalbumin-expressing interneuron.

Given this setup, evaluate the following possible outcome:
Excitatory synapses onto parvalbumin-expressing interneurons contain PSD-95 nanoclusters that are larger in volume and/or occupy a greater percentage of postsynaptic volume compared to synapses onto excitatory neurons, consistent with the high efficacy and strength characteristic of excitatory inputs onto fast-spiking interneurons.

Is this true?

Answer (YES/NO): NO